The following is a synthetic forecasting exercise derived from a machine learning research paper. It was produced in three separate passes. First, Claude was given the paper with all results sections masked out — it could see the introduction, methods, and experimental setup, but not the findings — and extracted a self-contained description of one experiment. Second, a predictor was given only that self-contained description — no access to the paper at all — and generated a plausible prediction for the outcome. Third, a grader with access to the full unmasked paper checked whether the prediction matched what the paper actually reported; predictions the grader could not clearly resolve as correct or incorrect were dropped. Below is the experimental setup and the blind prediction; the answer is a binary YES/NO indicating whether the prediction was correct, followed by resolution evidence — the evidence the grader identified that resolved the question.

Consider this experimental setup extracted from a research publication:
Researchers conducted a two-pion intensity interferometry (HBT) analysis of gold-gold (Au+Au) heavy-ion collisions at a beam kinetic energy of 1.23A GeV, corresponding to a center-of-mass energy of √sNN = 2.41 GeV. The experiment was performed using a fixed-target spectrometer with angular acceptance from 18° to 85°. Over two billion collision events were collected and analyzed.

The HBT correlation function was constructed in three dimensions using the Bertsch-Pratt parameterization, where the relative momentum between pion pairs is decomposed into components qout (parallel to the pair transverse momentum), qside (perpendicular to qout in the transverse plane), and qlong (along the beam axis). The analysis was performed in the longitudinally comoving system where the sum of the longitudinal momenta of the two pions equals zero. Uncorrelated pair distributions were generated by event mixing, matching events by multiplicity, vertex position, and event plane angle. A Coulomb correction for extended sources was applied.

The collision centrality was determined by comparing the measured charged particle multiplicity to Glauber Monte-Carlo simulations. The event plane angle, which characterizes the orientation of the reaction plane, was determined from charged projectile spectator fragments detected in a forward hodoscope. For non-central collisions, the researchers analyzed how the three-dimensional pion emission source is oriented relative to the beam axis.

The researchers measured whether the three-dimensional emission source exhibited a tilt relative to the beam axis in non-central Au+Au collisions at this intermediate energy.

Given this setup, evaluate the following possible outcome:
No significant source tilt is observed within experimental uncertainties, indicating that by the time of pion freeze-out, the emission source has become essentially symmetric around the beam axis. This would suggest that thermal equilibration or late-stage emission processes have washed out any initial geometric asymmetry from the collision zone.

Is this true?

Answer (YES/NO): NO